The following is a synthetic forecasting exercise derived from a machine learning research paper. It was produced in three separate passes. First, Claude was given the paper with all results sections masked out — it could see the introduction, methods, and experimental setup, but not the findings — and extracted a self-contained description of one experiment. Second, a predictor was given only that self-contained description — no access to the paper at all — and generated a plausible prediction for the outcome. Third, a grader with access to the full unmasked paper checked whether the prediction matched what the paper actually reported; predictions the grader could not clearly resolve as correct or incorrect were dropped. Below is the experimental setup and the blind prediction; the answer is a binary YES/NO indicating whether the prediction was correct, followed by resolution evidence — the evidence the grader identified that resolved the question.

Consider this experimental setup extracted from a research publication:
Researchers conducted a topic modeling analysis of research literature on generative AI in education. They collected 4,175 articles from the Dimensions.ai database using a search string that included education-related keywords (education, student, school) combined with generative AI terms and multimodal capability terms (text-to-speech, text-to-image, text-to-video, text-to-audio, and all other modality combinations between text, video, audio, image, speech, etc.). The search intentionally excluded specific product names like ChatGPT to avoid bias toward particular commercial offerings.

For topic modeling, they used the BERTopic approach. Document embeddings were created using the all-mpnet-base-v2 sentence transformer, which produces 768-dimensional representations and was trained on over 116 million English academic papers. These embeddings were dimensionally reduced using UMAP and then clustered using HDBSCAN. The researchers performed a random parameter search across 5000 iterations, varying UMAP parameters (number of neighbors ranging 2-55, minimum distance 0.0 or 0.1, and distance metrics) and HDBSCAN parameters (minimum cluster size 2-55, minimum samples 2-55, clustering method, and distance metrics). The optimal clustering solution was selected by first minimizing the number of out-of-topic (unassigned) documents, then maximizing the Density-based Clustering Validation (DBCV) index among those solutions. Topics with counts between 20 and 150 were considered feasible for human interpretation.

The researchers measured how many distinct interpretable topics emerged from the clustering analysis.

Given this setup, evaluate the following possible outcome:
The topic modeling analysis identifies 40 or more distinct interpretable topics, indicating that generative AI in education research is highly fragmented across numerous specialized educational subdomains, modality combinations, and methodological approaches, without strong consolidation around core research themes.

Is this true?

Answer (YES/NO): NO